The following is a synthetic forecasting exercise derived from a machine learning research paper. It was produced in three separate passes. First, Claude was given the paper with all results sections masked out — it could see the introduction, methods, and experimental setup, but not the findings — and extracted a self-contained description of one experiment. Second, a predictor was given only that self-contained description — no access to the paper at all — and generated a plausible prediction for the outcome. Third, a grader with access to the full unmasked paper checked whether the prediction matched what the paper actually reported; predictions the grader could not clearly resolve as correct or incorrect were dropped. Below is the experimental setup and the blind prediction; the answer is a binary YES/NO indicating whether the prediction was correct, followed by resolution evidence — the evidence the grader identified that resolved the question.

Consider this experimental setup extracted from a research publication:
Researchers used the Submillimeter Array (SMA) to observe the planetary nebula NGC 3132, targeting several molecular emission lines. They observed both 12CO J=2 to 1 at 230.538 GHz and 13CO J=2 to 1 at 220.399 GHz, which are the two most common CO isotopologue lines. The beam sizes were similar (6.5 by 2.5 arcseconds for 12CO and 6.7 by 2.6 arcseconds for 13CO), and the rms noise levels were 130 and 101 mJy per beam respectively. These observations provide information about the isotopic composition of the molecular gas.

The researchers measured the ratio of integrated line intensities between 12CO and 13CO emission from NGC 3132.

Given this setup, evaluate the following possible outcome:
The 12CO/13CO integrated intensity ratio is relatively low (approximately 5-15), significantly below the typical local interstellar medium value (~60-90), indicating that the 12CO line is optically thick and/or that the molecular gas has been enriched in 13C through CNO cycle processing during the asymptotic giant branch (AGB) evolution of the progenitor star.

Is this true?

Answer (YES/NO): NO